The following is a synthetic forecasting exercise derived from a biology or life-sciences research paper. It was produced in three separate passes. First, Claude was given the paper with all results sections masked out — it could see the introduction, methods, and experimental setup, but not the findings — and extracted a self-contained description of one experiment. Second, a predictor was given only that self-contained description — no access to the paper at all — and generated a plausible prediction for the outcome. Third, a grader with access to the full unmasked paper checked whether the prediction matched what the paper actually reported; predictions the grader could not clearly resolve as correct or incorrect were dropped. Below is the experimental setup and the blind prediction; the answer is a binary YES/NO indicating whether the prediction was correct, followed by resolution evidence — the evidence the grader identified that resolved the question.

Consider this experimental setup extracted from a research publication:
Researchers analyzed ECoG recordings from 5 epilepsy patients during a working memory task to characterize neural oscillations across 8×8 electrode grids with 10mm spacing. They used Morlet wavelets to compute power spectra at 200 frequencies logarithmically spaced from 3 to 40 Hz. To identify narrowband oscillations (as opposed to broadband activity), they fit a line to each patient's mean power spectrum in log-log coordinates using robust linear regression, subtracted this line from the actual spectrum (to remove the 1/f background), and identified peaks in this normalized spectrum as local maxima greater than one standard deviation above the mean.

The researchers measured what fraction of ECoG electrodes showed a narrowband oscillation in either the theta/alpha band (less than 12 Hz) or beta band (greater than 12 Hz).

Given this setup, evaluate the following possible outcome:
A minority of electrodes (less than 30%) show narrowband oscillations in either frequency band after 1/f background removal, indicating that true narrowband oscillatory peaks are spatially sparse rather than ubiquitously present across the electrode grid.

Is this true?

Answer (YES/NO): NO